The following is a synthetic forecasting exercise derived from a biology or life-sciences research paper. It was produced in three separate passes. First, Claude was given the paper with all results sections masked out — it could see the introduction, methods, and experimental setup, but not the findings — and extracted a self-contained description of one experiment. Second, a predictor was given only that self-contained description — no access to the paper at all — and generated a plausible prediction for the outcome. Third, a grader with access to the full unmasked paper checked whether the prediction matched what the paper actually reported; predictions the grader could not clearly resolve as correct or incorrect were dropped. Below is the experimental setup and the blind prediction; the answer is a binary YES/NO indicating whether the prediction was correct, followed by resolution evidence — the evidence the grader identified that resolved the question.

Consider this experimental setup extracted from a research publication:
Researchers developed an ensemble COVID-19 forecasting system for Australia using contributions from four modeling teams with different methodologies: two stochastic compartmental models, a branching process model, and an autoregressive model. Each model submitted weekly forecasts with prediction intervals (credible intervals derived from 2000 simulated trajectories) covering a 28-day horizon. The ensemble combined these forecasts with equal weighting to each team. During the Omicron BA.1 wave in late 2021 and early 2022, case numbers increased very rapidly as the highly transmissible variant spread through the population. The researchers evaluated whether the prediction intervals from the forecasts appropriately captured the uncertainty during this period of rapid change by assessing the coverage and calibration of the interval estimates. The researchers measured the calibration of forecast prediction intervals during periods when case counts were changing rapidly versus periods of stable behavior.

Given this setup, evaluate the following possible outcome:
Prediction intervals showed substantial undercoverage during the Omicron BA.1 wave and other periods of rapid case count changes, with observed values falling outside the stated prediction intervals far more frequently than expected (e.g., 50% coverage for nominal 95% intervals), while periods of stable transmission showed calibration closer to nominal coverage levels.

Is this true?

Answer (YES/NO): YES